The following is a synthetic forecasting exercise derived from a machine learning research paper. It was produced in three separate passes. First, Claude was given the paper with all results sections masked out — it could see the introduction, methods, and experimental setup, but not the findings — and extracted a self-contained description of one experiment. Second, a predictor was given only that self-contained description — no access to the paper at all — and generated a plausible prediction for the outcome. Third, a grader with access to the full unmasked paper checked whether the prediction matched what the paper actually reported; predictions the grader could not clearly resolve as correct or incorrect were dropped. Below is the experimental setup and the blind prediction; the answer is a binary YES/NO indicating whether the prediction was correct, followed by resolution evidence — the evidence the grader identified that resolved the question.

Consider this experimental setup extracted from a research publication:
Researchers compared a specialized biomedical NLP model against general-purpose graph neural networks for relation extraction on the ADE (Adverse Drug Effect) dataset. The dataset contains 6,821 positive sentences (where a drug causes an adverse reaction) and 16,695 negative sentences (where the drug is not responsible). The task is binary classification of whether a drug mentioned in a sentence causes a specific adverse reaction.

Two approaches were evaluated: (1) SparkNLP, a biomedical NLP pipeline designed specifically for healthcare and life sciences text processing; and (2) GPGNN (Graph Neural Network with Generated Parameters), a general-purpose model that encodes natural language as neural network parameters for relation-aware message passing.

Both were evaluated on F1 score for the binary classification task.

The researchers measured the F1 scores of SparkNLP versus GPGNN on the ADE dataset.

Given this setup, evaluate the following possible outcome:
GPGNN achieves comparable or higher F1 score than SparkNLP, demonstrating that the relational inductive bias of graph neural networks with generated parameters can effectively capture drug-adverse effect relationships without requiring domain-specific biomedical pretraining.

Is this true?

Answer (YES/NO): YES